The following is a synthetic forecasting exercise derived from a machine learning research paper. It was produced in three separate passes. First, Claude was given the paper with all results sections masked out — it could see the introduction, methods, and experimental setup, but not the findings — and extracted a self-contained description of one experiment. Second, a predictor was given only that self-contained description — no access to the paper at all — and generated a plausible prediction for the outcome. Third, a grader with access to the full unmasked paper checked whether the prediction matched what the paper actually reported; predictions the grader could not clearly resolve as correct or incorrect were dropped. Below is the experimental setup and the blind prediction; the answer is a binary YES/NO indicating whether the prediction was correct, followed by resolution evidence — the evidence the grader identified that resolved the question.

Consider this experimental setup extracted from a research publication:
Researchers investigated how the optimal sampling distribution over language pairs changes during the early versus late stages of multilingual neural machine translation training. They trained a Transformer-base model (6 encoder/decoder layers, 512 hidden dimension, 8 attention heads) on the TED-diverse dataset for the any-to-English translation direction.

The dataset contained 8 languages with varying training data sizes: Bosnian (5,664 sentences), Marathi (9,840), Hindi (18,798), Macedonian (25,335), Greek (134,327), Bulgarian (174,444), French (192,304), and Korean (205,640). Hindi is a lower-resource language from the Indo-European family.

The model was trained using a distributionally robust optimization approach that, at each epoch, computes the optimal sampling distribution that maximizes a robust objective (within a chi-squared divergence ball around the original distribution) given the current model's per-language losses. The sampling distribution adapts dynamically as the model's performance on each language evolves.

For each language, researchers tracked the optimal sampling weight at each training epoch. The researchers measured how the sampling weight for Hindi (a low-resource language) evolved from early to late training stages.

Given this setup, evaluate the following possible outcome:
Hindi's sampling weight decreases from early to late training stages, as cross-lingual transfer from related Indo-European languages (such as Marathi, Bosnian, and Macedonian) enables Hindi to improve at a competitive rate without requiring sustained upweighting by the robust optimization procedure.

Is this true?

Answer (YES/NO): NO